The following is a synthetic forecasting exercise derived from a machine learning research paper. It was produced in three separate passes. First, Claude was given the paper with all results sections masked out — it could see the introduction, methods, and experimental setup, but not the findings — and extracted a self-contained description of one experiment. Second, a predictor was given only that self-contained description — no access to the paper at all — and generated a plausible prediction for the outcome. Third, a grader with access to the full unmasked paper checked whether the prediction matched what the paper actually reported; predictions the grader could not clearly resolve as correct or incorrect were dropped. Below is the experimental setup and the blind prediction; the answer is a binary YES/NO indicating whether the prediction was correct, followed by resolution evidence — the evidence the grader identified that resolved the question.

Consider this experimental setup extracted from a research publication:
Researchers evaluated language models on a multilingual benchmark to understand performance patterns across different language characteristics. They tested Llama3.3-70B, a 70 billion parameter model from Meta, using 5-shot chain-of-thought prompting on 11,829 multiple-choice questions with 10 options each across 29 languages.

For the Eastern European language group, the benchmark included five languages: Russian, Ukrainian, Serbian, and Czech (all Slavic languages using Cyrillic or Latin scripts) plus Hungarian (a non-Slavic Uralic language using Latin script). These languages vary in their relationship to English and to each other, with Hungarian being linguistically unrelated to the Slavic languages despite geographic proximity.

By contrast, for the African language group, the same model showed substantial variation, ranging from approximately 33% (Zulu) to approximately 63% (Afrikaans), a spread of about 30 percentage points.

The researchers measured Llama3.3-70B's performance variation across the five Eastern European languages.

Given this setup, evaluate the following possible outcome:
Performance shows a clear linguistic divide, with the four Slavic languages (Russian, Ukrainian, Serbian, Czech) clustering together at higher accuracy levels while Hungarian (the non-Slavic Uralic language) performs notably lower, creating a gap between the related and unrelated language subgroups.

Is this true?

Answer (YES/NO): NO